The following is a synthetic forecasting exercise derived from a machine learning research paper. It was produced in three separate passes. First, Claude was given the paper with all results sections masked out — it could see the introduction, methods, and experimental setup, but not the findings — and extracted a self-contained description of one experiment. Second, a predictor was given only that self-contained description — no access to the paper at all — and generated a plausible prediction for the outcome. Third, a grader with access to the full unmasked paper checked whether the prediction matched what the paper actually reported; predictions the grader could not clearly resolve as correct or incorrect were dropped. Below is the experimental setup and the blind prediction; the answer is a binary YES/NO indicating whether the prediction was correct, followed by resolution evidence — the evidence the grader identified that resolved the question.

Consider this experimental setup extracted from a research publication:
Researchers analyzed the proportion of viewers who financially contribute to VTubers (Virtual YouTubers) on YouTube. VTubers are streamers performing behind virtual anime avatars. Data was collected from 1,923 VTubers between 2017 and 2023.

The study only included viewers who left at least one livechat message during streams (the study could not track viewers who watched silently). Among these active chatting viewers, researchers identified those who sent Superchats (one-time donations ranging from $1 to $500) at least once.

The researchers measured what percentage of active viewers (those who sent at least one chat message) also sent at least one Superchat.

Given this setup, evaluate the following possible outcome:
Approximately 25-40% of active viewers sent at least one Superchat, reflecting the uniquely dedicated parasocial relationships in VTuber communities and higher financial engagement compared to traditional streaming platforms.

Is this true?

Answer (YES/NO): NO